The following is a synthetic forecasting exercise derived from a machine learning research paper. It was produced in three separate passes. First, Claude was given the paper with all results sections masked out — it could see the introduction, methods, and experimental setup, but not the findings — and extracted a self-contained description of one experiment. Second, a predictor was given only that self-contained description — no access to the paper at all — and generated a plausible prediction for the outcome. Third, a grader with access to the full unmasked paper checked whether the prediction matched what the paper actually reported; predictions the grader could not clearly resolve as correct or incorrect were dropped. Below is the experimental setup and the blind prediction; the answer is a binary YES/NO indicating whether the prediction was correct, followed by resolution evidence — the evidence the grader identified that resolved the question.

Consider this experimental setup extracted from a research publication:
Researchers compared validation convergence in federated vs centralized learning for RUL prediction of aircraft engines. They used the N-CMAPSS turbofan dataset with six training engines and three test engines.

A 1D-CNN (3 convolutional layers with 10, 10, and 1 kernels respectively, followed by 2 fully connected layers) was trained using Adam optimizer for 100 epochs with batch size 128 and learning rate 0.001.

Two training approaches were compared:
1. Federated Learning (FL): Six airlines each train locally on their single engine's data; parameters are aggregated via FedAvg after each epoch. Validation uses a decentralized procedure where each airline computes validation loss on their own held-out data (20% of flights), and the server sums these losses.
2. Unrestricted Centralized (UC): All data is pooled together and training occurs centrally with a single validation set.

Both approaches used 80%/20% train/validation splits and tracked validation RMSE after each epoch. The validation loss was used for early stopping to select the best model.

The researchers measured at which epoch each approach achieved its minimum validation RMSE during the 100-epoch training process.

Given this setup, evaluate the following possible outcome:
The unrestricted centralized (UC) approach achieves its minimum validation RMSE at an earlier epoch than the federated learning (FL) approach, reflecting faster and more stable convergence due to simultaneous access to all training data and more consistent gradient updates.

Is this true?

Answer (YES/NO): NO